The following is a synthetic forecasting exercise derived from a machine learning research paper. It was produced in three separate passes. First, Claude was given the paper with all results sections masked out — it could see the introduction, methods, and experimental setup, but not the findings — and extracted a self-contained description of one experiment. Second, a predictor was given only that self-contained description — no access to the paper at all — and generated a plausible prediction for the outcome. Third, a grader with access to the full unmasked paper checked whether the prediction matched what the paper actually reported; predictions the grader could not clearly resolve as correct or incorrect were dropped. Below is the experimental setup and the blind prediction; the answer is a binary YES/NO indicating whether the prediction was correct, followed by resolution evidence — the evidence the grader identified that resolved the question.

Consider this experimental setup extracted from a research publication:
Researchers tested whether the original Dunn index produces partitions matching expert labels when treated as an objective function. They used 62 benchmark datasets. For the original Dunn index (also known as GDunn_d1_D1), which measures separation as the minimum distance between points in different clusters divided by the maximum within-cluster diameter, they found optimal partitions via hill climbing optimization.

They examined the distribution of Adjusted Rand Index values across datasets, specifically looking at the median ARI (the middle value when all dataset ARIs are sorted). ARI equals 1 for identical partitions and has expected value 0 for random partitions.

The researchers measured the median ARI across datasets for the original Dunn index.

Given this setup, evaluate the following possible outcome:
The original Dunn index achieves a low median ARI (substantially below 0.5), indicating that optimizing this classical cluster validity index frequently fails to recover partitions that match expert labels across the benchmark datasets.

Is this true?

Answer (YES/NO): NO